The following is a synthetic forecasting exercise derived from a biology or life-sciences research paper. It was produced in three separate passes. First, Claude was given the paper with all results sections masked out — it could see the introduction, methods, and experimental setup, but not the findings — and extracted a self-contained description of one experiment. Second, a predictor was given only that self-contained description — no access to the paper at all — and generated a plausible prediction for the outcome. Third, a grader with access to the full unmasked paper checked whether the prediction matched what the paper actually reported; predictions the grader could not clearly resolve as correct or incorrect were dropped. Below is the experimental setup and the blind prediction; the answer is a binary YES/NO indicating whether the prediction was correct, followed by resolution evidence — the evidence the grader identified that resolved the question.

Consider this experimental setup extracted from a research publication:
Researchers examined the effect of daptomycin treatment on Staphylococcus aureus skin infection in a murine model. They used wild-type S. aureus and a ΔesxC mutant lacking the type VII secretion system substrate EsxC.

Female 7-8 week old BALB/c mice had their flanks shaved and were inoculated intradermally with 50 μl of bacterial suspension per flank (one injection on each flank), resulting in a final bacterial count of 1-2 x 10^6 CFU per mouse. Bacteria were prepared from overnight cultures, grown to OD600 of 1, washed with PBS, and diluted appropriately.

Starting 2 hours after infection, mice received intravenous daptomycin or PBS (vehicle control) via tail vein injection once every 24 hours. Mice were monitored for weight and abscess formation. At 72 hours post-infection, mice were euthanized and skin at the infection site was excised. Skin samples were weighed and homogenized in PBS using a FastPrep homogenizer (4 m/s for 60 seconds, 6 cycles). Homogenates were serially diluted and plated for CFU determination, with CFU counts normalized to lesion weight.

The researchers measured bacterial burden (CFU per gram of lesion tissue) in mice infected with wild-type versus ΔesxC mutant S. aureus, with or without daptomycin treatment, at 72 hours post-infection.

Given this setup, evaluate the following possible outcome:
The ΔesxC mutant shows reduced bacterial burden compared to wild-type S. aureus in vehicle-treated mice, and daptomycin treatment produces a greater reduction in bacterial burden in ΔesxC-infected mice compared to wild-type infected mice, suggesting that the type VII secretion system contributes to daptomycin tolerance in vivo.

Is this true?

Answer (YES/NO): NO